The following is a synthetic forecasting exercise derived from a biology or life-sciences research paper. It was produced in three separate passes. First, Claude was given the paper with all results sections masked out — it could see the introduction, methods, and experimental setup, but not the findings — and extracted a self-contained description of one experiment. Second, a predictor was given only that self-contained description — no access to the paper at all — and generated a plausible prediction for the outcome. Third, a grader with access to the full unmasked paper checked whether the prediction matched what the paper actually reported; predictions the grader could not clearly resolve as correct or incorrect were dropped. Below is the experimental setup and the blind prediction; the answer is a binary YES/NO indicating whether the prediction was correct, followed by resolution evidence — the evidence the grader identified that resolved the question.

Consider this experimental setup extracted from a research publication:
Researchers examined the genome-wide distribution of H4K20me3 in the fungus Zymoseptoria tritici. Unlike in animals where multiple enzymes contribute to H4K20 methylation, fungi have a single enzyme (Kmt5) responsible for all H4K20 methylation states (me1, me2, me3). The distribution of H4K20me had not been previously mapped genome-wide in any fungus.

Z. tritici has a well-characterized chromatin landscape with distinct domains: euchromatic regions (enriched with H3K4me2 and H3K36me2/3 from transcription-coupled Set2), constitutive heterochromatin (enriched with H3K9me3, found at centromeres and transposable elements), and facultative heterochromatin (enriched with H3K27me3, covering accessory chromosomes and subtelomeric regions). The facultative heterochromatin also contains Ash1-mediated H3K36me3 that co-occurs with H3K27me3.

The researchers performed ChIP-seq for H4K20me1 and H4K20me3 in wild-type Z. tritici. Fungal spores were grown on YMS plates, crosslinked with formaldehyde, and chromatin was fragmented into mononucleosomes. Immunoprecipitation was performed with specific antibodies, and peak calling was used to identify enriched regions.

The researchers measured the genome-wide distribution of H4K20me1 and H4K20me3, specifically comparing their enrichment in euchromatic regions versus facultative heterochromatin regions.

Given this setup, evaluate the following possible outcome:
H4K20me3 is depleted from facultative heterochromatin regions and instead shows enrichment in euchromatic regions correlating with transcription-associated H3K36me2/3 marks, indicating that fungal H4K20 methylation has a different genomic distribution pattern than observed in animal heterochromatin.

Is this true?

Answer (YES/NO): NO